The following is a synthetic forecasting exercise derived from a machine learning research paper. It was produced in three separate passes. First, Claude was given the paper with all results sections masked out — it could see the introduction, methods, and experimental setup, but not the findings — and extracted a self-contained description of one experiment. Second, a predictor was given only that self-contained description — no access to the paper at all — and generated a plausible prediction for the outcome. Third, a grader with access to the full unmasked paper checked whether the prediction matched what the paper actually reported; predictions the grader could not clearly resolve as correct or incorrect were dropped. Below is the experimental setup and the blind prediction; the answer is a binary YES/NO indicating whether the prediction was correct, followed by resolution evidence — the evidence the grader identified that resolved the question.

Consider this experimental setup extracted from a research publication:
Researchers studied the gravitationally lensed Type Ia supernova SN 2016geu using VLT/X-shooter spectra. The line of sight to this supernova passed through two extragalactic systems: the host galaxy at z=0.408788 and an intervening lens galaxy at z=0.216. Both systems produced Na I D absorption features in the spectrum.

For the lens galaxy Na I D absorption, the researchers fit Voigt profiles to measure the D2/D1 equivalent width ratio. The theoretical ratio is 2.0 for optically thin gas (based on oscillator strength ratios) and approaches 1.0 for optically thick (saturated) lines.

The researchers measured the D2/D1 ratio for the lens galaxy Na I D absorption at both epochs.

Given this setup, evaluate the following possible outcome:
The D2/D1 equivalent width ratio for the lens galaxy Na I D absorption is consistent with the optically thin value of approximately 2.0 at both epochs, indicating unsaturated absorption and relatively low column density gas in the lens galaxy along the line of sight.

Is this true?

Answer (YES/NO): NO